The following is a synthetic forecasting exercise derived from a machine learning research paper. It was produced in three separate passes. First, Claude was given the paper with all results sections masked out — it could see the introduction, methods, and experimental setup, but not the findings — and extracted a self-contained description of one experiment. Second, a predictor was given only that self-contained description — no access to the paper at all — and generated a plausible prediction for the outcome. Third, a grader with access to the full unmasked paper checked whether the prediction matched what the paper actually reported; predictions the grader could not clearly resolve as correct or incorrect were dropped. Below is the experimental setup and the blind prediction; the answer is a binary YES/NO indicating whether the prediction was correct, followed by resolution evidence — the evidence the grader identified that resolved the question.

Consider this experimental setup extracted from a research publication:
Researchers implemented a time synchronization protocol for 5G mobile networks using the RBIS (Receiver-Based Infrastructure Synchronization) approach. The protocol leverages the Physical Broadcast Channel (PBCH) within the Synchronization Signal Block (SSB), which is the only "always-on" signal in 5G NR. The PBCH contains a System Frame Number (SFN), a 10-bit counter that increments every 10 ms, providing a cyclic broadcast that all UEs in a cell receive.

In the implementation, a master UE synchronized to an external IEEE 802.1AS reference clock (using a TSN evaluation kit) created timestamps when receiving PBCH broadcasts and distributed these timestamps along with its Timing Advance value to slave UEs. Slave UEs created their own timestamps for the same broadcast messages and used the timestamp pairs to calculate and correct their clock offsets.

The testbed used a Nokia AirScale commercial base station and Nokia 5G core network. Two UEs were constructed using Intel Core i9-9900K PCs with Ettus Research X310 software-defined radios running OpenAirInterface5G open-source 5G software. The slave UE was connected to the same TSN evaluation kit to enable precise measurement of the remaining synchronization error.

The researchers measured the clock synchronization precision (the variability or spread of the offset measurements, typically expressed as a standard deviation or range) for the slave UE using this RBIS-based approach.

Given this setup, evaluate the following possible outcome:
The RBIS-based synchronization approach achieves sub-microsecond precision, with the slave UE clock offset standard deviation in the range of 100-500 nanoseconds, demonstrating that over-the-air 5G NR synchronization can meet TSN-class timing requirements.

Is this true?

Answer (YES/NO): NO